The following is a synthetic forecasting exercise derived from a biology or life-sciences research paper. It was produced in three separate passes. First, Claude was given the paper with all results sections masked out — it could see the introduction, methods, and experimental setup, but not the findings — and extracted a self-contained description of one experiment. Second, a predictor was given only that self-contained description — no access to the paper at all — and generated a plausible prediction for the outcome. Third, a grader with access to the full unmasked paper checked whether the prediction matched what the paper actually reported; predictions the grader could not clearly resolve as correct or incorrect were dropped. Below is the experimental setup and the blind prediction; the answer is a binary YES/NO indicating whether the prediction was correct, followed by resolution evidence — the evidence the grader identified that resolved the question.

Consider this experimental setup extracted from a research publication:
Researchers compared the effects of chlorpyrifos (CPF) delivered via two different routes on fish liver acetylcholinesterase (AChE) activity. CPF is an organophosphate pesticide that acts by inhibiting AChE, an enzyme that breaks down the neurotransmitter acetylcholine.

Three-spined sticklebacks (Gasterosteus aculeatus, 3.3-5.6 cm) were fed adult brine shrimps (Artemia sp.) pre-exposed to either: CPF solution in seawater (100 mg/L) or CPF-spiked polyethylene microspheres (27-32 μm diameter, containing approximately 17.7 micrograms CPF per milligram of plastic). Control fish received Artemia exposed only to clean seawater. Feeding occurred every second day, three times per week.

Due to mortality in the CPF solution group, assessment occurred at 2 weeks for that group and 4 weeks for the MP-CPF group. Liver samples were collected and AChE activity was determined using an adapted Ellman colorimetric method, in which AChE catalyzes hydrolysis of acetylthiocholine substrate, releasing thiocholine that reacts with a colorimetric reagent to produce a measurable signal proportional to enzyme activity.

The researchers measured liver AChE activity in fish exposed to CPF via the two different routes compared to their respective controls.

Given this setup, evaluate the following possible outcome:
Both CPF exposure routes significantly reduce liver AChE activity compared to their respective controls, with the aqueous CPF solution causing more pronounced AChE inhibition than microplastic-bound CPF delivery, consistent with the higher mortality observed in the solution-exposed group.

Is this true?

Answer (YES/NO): NO